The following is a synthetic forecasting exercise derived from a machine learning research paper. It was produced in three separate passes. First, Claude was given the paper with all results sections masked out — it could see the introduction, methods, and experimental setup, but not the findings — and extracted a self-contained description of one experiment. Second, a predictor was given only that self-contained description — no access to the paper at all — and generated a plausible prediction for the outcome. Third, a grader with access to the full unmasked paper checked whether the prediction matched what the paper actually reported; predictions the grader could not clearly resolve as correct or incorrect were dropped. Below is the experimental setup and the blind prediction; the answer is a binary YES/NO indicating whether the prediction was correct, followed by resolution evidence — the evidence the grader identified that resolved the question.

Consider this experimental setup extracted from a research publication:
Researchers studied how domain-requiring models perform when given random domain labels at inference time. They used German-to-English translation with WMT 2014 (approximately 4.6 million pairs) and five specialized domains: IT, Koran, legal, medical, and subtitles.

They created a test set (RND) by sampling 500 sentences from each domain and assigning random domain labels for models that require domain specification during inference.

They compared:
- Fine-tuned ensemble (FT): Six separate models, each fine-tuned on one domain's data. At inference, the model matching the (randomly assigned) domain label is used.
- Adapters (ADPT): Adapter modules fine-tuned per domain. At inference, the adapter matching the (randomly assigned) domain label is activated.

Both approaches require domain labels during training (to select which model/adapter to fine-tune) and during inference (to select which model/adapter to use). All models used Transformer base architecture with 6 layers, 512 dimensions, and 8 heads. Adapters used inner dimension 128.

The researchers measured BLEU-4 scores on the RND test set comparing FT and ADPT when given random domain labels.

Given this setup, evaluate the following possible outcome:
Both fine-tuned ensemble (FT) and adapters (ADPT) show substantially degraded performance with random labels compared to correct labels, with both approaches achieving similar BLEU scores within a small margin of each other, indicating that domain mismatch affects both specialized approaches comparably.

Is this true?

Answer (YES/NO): NO